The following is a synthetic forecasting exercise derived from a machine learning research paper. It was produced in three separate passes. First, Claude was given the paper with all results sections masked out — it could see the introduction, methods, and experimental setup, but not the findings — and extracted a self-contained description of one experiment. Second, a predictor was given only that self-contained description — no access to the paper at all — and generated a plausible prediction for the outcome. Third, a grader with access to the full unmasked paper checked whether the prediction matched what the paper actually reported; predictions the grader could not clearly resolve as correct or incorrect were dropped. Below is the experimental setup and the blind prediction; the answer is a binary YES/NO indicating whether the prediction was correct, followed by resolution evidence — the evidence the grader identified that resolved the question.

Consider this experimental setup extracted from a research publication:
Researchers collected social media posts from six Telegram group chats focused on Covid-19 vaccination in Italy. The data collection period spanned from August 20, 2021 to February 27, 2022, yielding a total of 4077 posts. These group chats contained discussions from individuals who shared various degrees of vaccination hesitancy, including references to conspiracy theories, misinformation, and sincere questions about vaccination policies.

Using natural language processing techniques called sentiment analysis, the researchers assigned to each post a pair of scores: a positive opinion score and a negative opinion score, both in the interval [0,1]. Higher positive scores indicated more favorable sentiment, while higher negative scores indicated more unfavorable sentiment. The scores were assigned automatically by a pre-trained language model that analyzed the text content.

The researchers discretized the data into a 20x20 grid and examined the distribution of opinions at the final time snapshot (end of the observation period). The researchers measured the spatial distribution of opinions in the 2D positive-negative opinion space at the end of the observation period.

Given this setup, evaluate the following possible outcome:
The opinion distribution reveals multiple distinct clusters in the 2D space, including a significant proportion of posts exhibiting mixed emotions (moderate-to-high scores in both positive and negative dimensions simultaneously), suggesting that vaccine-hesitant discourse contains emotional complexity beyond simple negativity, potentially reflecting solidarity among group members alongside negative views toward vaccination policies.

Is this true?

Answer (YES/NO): NO